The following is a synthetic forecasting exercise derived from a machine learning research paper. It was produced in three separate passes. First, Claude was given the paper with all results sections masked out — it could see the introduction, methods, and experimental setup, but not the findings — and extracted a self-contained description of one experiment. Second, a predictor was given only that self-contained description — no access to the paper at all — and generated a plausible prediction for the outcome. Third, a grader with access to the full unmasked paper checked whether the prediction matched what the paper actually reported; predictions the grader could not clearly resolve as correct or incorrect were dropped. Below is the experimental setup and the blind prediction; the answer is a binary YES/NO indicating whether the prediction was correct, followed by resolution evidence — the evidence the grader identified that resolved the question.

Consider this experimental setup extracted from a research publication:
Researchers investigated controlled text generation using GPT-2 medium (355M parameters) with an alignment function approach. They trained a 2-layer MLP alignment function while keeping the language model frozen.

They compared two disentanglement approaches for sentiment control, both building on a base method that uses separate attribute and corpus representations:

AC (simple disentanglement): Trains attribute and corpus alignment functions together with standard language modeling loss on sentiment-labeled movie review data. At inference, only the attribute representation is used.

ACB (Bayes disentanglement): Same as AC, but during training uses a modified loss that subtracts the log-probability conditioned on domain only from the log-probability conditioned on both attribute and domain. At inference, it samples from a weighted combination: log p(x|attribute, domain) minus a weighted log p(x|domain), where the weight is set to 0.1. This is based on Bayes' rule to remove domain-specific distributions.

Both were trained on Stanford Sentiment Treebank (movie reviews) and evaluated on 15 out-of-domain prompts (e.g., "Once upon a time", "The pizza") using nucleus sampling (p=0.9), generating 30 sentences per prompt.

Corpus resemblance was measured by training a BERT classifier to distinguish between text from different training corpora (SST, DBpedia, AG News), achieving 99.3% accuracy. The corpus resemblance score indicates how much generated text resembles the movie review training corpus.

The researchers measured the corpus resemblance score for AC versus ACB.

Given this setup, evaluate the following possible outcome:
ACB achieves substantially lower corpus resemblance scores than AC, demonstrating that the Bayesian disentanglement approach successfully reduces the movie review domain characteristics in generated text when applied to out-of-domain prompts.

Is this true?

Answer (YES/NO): YES